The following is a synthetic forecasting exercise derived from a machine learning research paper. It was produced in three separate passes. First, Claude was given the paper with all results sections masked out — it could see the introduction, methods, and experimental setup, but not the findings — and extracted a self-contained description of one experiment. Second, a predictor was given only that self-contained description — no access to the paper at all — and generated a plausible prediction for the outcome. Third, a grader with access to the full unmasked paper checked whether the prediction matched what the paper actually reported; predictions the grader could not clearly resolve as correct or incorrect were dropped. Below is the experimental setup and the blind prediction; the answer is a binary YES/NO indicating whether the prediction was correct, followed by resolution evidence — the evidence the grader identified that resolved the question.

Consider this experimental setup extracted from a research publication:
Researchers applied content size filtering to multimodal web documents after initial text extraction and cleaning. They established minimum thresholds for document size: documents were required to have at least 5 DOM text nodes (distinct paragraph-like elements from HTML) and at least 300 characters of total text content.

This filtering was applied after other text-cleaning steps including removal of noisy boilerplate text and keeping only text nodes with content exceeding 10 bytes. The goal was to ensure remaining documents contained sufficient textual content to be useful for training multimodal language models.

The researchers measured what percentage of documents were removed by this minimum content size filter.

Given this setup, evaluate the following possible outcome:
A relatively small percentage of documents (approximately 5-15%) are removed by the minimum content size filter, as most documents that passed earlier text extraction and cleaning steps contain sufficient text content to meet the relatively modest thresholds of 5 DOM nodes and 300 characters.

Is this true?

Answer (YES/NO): NO